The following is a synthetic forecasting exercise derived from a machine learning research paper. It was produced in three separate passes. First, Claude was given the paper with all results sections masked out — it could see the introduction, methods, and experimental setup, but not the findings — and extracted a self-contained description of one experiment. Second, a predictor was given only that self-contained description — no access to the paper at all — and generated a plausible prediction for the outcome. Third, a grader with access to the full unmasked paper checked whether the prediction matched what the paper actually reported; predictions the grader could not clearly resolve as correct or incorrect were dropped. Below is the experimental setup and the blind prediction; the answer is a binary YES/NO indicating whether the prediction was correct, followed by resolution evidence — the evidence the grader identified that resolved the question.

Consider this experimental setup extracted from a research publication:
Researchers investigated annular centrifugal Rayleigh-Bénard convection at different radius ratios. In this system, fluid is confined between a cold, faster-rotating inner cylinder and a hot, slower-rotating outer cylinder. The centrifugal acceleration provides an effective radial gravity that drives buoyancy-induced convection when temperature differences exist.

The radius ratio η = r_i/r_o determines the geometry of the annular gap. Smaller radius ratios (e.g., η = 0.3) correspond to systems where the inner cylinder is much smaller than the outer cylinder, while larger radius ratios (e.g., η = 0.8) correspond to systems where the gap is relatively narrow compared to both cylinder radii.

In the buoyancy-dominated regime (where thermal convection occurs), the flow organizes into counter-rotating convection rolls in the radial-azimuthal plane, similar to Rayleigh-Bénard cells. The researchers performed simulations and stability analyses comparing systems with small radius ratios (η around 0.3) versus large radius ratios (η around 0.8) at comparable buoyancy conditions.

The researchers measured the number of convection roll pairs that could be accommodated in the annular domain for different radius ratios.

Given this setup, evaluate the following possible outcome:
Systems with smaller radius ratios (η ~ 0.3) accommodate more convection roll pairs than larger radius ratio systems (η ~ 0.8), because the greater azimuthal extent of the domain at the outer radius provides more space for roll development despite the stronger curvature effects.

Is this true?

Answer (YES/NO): NO